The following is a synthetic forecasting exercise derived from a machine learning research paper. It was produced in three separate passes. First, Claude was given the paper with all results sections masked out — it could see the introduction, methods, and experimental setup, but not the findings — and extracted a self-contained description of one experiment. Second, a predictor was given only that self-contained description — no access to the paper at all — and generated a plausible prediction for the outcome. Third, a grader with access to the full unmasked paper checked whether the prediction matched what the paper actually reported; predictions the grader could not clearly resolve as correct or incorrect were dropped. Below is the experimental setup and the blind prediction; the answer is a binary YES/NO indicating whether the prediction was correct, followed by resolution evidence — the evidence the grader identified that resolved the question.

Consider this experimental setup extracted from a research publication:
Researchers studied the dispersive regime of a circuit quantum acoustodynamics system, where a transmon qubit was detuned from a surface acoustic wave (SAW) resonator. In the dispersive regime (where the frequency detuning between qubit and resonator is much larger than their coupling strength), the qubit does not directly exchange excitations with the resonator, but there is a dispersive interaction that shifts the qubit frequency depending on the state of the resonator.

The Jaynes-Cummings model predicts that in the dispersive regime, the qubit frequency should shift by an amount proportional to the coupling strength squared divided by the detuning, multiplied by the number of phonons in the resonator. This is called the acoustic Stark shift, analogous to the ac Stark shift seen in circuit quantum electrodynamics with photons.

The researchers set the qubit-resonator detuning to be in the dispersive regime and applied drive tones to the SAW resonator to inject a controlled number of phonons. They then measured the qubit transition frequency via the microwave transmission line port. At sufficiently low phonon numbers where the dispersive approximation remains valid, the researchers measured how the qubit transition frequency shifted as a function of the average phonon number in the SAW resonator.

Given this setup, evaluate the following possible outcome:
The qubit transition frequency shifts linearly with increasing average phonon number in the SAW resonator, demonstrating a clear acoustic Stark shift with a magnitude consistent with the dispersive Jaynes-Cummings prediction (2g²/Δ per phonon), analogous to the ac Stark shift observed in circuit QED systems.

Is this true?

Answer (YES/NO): YES